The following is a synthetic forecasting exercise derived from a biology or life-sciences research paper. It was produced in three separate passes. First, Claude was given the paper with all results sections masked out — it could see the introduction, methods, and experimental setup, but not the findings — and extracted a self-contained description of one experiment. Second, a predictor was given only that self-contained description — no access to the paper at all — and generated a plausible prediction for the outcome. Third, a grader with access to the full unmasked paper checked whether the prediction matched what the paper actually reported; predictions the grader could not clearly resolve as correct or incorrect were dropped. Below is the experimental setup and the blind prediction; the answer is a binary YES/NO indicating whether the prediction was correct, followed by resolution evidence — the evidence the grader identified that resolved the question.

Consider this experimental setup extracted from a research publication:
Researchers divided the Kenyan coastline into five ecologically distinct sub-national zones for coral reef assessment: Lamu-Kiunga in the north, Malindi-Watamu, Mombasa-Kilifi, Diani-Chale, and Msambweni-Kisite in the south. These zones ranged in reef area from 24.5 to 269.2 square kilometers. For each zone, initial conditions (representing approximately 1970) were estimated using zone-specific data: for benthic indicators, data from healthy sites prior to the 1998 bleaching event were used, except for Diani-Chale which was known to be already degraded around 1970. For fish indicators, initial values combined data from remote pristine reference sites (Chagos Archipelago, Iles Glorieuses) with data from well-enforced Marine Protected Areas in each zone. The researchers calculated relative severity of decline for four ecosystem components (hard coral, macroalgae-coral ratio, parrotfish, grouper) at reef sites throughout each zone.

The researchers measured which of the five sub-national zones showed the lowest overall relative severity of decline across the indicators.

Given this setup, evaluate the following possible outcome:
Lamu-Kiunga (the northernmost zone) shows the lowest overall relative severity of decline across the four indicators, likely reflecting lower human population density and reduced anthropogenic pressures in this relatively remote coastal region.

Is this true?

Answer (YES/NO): NO